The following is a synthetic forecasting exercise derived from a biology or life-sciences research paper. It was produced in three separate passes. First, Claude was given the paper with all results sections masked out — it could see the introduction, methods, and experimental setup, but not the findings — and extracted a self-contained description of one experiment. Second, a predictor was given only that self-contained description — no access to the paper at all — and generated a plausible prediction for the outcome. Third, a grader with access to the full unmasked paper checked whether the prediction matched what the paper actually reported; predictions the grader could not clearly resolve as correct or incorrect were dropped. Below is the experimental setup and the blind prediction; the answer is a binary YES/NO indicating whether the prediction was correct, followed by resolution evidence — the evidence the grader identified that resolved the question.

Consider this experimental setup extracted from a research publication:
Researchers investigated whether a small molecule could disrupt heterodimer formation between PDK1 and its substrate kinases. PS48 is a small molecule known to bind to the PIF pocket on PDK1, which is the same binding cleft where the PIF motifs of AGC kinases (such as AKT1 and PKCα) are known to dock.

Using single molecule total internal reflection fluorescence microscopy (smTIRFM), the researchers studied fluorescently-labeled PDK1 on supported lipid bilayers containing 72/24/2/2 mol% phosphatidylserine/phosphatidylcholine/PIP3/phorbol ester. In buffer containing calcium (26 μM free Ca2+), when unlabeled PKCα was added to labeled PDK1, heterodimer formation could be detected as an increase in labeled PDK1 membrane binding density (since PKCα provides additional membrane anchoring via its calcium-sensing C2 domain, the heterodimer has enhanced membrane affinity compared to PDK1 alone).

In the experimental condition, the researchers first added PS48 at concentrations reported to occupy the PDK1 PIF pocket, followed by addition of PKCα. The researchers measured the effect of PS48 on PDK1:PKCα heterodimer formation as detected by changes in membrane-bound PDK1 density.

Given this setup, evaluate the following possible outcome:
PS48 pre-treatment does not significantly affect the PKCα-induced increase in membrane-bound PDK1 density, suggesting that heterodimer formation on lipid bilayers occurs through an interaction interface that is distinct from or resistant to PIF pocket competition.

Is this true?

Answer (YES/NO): NO